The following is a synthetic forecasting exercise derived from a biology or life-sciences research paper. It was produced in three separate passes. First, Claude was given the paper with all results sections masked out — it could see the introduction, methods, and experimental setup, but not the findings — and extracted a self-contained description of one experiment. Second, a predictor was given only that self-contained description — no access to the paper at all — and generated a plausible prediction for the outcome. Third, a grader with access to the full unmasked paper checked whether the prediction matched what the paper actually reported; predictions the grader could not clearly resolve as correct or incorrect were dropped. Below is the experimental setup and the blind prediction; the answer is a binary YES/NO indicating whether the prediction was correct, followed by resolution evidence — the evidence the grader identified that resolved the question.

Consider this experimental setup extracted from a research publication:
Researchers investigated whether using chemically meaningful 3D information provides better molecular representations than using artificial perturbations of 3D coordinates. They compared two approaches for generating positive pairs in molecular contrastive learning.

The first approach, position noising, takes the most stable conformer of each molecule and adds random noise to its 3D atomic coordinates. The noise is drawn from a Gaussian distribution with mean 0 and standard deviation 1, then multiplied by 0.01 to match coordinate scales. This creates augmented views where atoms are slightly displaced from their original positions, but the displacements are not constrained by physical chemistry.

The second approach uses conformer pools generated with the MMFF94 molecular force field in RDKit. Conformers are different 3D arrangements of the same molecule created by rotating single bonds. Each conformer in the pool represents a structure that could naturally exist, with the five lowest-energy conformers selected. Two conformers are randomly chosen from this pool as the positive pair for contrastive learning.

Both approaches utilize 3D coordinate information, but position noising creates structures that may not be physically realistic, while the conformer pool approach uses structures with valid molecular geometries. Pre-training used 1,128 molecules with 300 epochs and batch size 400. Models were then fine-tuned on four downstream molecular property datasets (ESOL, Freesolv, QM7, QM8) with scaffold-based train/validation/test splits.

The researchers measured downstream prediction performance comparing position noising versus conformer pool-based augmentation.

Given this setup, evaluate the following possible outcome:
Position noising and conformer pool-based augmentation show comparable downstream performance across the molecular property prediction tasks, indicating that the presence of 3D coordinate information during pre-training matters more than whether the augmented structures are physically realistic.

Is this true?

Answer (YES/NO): NO